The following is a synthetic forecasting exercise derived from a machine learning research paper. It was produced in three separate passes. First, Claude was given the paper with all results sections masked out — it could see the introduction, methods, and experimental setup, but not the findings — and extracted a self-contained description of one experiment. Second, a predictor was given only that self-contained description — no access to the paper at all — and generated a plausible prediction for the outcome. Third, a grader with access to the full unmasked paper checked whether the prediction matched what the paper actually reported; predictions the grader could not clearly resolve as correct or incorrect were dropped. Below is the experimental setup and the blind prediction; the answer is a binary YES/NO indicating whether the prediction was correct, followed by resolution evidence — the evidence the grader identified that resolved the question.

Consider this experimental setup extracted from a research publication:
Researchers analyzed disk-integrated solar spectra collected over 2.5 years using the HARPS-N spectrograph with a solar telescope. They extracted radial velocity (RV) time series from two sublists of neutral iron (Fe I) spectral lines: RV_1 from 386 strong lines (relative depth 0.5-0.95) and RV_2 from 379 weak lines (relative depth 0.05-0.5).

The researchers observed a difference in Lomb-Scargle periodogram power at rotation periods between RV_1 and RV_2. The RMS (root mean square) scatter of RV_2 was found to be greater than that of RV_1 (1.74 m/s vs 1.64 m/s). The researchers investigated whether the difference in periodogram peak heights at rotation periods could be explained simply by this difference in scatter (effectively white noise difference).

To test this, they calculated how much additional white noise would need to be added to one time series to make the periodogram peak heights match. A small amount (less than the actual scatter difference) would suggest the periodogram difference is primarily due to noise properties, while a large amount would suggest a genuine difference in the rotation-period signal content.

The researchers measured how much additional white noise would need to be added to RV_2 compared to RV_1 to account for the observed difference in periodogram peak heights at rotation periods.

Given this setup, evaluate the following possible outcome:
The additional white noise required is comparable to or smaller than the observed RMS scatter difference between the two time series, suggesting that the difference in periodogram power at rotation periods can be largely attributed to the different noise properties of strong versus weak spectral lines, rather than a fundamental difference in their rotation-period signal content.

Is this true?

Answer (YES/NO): NO